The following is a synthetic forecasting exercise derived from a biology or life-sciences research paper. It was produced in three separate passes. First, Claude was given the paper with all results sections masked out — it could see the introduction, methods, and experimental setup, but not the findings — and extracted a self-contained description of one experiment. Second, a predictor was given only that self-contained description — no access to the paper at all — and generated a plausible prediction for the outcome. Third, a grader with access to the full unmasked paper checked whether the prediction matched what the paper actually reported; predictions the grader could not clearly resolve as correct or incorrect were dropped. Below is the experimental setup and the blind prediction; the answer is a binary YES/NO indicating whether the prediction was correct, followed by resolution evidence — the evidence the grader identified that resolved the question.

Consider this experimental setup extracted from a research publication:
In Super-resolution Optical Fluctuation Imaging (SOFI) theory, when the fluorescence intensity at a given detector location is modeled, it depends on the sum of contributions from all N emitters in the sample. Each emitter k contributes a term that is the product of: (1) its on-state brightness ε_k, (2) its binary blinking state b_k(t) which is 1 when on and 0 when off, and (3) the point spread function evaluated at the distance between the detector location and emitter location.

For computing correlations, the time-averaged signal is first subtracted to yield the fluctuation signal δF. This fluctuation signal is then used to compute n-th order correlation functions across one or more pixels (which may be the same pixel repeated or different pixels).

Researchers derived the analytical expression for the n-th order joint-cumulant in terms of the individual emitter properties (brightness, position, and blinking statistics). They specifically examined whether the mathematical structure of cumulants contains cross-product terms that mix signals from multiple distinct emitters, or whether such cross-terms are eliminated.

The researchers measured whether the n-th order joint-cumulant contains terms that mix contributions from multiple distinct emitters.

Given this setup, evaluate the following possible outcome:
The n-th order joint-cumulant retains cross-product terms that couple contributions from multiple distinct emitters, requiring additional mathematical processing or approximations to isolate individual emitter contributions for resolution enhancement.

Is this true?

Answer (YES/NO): NO